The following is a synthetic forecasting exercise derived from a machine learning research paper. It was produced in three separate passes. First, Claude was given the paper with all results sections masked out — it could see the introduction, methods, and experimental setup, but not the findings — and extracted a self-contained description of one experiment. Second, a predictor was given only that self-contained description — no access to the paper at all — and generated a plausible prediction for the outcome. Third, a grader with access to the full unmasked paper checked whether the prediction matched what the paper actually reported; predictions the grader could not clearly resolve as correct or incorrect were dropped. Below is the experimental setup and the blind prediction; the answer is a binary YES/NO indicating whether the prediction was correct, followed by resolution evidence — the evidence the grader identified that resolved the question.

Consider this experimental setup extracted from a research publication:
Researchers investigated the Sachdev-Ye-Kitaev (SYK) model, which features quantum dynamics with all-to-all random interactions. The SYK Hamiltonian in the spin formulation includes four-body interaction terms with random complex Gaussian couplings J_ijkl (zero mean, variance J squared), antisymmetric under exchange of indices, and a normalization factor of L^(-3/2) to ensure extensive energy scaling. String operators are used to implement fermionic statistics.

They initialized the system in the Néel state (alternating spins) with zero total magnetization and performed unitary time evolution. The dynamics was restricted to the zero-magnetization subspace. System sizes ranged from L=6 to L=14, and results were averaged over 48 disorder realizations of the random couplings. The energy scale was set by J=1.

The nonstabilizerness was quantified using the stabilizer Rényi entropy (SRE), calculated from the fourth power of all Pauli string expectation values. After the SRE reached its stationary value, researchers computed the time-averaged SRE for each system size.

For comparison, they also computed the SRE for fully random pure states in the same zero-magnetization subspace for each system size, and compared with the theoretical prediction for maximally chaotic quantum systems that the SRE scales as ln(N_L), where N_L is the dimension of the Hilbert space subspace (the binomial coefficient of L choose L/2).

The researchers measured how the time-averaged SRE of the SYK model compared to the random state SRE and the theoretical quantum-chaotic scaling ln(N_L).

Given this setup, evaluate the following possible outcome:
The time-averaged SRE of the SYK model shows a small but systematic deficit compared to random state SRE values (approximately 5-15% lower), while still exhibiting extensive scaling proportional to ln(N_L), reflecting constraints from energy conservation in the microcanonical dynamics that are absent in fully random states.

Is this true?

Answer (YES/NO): NO